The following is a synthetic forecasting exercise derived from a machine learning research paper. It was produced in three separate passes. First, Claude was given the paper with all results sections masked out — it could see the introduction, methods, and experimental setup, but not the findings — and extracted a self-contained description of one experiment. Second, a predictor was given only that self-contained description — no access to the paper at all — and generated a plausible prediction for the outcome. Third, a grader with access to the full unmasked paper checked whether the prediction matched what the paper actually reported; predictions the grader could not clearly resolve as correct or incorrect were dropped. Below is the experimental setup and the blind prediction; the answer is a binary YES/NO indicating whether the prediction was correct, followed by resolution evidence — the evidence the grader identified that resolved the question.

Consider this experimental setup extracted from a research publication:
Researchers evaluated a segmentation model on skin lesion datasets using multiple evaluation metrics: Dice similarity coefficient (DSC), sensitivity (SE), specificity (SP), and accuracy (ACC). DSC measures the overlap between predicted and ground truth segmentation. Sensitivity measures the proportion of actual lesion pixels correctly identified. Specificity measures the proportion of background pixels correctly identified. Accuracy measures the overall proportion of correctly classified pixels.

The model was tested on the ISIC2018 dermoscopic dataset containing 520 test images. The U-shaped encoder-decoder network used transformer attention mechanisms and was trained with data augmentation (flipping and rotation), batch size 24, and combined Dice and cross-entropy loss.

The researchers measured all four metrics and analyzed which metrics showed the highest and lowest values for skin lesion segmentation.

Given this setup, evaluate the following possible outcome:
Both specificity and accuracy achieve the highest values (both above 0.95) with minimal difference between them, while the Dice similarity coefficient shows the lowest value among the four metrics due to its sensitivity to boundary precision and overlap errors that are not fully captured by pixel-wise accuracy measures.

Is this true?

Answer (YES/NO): YES